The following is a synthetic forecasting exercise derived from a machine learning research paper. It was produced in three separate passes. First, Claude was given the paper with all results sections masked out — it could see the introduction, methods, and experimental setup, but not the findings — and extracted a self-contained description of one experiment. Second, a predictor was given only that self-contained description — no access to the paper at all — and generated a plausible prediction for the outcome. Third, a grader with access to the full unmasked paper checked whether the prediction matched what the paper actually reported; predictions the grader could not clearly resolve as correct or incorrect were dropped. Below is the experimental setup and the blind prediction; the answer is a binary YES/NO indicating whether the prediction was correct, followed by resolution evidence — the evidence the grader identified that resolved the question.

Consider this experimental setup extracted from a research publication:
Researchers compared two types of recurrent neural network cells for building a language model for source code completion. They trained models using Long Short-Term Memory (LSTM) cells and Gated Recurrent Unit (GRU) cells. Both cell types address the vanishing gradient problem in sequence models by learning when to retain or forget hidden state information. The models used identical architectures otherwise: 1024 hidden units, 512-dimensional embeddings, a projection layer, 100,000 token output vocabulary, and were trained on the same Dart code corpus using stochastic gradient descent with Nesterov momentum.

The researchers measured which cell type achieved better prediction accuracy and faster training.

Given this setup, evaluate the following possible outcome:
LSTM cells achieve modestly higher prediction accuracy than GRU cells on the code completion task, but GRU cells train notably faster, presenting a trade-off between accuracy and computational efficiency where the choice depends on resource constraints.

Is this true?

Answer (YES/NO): NO